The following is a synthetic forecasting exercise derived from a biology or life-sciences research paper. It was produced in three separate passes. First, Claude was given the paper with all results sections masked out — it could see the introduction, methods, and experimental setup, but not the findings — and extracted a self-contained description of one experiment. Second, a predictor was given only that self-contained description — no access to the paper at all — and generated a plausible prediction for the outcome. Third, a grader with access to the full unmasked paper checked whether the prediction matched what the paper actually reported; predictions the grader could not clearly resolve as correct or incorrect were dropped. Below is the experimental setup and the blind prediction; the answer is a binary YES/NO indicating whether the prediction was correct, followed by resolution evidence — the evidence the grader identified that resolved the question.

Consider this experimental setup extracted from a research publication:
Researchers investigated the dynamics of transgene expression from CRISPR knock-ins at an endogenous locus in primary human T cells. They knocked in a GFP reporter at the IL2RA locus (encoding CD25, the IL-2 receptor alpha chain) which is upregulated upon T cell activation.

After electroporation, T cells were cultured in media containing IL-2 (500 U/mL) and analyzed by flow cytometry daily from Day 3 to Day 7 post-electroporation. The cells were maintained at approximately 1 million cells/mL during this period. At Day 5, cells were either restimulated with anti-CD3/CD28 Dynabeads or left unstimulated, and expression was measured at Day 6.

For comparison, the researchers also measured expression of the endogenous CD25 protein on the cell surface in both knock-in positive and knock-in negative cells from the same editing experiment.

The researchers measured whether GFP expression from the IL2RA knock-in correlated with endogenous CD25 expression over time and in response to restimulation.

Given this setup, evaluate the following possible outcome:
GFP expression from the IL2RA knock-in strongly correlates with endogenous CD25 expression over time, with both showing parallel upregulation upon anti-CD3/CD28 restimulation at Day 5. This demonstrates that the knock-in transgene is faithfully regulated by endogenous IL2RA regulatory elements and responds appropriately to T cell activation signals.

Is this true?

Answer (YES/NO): YES